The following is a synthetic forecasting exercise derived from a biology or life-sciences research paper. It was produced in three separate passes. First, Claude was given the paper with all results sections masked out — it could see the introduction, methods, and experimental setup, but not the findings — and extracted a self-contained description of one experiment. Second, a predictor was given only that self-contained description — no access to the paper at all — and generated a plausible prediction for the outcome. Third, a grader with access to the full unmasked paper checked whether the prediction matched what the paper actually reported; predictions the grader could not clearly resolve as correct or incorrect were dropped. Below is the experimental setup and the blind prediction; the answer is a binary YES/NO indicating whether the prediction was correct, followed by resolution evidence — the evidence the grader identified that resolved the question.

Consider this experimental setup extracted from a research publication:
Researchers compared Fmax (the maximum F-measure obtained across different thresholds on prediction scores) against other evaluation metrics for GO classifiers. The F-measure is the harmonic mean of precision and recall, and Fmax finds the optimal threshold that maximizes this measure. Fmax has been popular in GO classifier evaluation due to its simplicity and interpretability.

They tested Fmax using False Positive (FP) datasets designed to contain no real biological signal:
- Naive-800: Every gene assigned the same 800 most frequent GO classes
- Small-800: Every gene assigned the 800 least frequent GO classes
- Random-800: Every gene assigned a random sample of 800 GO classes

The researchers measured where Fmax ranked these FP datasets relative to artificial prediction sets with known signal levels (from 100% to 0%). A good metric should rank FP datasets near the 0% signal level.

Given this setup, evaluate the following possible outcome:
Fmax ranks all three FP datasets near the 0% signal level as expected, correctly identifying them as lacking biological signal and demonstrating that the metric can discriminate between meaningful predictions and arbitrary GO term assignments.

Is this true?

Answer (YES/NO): NO